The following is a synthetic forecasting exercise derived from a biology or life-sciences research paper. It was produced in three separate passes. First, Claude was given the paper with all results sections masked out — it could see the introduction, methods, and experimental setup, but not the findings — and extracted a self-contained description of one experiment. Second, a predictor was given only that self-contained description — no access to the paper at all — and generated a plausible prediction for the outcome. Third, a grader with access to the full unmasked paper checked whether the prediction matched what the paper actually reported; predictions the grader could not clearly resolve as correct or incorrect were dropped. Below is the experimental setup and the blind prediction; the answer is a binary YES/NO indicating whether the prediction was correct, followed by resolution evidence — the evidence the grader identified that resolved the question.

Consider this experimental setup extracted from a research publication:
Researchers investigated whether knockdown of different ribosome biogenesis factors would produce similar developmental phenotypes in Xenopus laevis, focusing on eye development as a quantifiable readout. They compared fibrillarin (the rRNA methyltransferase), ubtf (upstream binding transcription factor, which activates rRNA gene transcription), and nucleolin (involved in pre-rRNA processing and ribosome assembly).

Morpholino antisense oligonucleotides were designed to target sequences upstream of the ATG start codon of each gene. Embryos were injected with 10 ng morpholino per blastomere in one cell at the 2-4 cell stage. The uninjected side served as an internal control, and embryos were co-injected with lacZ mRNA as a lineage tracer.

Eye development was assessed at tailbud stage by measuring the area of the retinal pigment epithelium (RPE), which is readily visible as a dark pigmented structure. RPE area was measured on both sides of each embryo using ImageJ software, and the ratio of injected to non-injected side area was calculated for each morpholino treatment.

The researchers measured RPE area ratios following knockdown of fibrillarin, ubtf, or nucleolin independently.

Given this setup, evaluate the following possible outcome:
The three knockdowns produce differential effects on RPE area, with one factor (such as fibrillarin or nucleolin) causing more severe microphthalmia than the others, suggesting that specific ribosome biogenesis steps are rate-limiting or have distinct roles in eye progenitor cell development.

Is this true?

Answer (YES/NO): NO